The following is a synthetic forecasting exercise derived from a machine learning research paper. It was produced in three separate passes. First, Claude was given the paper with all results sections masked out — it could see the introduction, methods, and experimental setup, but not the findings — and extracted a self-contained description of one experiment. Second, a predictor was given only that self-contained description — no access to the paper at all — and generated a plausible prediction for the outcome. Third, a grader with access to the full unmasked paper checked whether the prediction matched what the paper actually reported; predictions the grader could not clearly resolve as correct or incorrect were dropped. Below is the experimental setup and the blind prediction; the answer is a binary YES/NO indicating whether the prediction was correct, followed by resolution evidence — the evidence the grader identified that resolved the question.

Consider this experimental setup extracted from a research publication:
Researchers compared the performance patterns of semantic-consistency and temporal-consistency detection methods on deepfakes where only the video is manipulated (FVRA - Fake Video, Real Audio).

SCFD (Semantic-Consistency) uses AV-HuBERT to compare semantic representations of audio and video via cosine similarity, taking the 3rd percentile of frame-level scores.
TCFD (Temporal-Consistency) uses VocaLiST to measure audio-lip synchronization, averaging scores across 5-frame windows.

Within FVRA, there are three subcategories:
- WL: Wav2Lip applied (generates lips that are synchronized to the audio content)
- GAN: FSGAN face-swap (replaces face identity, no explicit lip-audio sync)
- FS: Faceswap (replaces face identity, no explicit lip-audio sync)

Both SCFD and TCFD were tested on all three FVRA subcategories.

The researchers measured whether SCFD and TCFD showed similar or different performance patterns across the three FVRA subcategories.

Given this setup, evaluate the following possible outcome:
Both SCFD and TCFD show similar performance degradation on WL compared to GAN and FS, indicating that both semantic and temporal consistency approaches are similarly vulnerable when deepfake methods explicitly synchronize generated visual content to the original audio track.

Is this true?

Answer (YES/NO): NO